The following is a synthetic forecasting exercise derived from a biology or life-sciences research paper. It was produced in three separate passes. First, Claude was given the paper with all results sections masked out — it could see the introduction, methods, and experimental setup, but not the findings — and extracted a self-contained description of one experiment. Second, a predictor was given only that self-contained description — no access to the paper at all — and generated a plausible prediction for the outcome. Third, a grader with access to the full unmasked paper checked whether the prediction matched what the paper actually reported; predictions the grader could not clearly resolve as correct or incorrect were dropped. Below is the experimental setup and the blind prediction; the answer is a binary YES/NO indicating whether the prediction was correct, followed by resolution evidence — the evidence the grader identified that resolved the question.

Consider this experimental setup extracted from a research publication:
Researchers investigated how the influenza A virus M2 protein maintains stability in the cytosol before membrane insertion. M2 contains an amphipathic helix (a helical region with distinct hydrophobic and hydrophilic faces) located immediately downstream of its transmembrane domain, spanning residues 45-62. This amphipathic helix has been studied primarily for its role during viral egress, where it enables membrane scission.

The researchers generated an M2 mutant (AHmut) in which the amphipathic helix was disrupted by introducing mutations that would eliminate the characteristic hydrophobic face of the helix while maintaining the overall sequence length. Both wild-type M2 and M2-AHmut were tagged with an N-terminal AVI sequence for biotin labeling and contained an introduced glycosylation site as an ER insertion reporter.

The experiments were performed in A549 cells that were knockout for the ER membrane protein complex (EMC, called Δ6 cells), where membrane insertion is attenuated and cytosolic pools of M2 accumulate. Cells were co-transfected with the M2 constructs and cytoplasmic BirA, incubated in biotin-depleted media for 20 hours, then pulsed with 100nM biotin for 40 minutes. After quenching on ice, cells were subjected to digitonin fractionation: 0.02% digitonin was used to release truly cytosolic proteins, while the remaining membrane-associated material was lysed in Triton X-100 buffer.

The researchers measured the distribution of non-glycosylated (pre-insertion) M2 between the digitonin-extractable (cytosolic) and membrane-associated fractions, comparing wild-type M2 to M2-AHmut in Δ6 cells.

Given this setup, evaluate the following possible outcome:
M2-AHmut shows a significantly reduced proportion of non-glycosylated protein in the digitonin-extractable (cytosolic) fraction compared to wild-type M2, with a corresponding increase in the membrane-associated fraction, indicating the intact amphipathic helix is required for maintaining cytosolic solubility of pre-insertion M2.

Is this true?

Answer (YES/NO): NO